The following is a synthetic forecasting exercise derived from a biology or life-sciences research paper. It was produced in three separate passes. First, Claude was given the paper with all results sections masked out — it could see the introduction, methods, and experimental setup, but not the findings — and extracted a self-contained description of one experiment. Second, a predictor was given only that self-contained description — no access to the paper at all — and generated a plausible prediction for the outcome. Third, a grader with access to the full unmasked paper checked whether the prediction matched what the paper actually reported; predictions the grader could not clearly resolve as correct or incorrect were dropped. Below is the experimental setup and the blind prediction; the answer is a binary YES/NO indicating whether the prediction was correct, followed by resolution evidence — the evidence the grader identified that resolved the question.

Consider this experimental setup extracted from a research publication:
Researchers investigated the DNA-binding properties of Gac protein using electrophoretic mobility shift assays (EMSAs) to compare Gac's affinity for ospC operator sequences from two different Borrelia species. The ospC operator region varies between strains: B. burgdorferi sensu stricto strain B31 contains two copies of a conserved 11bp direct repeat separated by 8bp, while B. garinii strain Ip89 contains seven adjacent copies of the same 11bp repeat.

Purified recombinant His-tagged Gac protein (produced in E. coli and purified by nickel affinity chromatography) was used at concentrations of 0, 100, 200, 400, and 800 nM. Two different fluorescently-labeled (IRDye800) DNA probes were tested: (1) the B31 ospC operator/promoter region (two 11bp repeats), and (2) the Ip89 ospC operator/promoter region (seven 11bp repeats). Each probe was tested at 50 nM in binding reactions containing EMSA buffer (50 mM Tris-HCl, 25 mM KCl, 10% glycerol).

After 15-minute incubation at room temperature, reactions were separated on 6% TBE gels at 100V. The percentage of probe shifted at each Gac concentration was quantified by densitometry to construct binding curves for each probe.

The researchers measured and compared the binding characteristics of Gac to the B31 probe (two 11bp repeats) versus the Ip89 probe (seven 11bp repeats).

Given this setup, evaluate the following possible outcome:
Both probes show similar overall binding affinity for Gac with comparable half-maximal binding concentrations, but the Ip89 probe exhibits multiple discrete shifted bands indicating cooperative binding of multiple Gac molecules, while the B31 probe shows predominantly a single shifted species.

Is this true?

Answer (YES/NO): NO